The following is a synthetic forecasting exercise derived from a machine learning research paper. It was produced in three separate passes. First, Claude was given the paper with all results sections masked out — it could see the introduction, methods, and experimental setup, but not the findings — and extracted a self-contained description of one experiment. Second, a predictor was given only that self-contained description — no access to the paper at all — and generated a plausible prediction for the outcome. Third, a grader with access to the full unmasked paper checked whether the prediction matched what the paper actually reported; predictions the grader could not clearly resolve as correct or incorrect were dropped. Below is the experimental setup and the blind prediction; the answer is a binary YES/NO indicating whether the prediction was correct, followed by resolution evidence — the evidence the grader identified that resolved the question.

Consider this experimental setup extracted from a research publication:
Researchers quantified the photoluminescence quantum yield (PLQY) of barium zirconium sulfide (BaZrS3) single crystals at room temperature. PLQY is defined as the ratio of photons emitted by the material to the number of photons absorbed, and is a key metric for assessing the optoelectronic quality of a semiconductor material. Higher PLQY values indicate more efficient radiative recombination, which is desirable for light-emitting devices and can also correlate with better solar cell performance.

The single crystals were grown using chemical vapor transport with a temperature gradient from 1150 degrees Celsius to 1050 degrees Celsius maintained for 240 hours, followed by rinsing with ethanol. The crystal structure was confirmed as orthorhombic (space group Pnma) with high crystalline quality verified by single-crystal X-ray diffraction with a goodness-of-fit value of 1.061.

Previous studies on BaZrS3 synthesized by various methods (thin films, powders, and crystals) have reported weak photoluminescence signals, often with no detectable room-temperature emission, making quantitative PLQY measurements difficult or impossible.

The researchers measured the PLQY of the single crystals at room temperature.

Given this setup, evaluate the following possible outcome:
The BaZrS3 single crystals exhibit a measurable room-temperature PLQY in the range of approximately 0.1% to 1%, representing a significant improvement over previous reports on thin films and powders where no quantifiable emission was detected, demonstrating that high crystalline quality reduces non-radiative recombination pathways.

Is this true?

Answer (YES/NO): NO